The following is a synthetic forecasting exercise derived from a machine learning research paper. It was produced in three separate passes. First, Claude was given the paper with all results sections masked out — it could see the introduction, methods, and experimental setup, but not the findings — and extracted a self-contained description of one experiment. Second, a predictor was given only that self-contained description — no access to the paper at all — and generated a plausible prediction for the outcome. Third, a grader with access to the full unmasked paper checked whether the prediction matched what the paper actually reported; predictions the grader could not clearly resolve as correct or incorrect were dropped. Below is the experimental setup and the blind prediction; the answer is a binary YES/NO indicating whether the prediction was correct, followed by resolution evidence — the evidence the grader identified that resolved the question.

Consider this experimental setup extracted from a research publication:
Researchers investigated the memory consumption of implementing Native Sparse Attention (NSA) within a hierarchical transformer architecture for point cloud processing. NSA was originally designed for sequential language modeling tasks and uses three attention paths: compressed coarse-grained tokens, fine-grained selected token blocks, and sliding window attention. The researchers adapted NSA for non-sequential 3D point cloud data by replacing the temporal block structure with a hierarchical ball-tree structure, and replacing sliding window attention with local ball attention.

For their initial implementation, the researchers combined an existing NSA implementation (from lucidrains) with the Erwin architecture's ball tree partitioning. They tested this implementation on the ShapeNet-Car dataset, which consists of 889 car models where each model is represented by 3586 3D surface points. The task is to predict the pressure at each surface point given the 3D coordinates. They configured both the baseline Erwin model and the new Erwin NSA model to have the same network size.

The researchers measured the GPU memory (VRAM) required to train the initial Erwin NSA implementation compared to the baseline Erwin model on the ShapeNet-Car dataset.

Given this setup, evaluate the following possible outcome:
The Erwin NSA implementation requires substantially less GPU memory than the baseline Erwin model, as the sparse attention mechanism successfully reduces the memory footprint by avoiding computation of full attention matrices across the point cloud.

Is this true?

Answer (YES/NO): NO